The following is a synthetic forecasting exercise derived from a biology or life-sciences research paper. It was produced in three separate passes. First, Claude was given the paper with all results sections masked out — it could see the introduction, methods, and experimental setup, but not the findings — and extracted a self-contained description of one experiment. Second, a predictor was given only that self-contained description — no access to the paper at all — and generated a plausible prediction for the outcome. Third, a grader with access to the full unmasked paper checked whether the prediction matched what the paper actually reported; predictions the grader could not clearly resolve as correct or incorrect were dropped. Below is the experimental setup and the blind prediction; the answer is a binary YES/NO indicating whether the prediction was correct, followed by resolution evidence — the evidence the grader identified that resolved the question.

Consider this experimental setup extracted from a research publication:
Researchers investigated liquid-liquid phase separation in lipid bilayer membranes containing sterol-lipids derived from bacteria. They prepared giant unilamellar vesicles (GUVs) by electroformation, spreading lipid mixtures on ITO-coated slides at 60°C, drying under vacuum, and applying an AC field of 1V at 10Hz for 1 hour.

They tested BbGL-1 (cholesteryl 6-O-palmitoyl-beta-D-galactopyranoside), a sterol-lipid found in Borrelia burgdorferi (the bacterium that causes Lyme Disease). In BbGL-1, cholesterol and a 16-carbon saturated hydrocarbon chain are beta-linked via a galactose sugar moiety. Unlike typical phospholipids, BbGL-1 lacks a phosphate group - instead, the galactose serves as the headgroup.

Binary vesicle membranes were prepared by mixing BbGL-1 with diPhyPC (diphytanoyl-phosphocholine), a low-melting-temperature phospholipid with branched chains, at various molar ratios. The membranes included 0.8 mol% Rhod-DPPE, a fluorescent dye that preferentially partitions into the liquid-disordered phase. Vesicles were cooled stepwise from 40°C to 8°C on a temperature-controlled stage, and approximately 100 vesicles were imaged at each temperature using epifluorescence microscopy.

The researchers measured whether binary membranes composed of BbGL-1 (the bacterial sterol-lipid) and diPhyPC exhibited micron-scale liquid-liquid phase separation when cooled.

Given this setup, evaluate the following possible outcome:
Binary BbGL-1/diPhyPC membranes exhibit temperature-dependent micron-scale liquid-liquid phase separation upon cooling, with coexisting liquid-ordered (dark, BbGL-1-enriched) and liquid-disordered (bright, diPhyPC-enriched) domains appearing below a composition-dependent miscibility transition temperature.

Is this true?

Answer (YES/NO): NO